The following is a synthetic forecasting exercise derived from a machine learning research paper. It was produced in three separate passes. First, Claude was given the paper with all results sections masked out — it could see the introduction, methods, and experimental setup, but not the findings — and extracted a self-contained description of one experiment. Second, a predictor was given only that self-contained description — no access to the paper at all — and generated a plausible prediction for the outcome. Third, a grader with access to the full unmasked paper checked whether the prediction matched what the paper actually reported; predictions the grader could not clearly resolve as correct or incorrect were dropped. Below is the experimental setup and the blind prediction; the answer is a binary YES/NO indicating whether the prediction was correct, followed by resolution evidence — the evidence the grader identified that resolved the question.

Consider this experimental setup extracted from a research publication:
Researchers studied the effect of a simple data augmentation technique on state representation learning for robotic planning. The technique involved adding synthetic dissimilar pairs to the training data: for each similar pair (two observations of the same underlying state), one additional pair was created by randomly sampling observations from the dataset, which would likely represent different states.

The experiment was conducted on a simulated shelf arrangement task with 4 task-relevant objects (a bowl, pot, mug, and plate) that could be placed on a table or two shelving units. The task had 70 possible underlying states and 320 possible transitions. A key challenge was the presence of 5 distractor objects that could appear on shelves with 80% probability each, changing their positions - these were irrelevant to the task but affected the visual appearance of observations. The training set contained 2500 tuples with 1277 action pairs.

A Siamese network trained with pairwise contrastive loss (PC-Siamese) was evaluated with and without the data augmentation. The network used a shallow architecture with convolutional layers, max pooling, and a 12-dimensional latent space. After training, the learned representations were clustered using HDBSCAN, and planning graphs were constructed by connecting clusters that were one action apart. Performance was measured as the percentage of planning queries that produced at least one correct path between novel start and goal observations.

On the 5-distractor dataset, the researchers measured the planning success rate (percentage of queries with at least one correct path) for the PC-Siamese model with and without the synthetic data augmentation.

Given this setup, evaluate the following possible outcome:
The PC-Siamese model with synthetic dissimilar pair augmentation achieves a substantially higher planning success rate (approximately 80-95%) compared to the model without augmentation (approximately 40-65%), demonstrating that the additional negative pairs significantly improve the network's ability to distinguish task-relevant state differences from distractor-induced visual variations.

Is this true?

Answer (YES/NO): NO